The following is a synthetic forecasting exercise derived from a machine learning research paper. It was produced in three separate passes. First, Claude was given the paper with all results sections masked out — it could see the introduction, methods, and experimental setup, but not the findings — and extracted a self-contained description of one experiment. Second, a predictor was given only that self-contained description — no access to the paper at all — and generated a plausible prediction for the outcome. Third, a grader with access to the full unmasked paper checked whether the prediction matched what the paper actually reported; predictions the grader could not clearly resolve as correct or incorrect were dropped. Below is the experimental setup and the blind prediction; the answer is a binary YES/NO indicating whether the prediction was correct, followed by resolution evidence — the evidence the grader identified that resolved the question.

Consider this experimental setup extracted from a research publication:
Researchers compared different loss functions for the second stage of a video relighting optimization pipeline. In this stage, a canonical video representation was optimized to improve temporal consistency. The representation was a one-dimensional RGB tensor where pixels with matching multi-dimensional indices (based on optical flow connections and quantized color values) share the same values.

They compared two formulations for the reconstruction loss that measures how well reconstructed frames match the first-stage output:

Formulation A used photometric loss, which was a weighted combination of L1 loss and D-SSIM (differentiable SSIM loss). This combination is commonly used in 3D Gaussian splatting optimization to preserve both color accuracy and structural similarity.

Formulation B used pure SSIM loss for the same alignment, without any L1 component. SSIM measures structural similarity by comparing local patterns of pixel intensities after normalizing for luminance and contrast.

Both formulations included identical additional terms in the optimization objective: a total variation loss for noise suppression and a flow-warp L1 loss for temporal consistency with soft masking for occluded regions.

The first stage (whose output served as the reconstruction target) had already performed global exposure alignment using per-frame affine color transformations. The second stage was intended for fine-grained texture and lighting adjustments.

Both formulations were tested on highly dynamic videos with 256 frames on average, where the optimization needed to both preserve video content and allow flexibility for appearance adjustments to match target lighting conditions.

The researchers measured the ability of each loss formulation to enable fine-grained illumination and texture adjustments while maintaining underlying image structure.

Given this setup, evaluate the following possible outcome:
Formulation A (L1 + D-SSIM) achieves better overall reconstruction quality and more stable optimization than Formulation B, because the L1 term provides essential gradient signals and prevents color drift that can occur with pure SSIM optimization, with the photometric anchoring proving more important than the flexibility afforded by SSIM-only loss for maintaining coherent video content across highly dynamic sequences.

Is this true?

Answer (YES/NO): NO